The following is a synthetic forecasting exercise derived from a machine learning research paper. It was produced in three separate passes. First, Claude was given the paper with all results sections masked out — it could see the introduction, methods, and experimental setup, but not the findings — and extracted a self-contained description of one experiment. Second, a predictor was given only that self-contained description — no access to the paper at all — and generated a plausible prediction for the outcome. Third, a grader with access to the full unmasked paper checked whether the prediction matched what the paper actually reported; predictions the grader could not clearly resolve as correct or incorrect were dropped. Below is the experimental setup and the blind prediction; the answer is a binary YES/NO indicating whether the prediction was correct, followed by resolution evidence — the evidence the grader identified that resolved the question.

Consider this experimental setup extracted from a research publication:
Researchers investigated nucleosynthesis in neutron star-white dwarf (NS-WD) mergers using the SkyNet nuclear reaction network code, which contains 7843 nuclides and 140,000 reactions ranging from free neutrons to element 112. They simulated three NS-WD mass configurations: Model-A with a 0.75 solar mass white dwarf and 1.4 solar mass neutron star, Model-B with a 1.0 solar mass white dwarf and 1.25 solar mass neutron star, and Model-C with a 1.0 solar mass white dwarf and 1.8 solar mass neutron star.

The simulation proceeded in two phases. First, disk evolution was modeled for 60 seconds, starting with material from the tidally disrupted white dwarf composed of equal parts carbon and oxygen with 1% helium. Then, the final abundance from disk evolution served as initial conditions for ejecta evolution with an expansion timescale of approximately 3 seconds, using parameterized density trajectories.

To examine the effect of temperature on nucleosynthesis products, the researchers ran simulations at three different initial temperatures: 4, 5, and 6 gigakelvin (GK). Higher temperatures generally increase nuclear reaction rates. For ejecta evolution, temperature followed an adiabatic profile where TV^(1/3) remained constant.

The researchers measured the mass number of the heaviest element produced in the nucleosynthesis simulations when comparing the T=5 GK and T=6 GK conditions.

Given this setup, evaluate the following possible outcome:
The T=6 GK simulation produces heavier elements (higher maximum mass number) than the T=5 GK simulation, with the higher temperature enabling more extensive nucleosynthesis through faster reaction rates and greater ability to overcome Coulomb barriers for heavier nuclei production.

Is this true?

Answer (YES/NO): NO